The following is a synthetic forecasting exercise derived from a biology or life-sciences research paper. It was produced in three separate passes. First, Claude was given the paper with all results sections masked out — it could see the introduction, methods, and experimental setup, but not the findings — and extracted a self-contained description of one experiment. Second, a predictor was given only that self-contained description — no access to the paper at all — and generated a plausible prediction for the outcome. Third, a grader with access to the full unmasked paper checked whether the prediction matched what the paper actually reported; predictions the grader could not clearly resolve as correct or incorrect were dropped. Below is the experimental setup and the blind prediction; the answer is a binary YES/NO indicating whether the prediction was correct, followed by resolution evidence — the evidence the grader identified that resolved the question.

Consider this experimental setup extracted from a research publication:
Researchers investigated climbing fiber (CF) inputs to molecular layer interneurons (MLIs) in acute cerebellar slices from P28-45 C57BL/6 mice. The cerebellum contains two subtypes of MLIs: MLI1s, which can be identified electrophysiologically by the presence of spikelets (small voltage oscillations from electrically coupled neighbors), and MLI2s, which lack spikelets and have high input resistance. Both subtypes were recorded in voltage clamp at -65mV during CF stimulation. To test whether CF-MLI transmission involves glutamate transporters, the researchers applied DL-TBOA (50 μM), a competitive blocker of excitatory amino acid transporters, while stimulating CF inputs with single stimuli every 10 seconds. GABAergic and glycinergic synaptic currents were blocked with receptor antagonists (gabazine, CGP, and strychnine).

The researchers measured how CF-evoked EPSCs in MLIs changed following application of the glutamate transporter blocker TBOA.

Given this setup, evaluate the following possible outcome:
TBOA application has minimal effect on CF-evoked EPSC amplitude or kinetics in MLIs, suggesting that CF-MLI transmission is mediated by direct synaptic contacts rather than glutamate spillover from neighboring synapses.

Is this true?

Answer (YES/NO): NO